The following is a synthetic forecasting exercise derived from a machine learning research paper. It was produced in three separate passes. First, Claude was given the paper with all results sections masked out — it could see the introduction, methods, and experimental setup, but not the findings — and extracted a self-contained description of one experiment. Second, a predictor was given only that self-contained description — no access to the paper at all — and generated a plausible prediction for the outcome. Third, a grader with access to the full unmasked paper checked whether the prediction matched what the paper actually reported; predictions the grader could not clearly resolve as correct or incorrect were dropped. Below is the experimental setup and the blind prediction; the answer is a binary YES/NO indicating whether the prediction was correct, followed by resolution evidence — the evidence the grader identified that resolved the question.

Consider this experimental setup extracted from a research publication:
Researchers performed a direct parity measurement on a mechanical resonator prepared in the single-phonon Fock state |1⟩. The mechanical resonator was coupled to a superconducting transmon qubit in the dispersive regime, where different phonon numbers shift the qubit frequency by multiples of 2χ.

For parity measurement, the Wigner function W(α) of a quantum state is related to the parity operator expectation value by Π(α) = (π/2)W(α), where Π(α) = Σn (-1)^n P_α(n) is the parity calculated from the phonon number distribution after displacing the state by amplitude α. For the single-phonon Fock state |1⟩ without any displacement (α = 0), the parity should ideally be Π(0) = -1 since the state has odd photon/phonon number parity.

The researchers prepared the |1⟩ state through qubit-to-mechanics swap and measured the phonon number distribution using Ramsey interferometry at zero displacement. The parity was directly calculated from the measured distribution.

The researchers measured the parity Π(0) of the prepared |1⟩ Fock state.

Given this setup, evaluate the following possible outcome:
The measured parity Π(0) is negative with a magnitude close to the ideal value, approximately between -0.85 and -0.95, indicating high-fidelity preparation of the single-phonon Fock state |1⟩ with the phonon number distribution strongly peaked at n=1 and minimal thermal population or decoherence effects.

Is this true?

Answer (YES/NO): NO